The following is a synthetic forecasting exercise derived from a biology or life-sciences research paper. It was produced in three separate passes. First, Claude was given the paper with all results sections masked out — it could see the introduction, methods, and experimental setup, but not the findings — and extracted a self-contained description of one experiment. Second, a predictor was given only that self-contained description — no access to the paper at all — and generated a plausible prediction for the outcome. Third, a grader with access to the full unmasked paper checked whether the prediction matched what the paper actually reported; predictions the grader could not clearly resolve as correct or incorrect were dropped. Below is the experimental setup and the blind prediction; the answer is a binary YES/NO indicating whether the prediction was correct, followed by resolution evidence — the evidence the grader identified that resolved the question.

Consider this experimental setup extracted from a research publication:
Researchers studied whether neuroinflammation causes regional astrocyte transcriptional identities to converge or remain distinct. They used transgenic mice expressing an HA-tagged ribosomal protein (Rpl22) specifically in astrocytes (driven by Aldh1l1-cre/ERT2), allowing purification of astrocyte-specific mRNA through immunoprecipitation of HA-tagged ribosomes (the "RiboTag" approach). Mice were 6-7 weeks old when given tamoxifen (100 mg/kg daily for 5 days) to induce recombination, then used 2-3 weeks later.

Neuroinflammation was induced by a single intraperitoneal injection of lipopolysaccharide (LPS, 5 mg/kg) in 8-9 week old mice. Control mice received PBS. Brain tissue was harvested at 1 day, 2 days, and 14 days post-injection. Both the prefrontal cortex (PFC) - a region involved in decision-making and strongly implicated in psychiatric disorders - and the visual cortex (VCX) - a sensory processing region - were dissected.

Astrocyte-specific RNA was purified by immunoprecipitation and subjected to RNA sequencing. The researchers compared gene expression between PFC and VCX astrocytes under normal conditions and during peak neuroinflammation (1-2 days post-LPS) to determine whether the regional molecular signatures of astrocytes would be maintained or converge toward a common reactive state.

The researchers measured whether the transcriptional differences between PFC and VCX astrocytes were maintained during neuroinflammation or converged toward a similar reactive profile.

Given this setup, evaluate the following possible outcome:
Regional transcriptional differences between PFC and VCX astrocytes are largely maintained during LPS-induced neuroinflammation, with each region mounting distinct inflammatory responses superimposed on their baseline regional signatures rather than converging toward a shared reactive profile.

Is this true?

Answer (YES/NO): YES